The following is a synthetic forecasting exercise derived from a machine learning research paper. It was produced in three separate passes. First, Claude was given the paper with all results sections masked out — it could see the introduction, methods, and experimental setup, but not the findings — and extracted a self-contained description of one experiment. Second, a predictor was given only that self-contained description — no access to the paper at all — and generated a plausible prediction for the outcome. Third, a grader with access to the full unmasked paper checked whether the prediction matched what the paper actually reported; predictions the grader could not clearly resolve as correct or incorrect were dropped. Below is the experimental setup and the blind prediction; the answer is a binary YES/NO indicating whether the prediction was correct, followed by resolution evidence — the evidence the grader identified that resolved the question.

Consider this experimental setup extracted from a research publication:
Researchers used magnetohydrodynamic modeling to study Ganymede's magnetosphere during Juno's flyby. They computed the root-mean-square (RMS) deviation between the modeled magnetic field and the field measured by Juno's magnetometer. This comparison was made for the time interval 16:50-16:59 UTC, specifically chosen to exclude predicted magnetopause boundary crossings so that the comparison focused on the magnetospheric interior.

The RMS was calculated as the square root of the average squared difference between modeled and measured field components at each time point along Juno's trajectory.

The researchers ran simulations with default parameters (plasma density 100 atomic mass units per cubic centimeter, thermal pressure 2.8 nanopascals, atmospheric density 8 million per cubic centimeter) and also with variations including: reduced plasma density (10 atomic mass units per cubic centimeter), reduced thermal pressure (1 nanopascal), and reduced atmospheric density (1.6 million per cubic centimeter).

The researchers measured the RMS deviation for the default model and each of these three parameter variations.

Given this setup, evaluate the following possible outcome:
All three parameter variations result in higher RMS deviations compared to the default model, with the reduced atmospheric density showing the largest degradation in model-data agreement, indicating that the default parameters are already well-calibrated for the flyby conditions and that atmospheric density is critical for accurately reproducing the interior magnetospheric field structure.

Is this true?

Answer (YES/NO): NO